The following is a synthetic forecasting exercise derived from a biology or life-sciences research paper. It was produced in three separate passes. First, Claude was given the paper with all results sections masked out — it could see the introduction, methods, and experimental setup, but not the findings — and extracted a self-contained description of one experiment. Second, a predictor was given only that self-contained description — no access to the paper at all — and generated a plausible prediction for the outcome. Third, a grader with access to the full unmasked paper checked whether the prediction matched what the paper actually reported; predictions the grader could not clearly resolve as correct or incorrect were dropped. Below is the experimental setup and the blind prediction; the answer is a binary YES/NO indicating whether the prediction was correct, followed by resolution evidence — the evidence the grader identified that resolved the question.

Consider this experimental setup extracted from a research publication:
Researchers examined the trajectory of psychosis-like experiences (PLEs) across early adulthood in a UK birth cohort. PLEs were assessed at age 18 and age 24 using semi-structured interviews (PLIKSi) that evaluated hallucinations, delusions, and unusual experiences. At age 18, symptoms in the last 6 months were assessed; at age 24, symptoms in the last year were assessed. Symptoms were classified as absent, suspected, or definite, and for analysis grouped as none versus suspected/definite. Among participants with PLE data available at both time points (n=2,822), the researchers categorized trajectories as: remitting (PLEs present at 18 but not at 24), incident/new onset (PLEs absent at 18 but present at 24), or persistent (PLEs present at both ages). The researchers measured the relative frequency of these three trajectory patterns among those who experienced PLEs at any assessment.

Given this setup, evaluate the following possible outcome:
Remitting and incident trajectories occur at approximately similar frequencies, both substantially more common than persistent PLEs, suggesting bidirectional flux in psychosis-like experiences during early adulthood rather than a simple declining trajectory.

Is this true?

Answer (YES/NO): NO